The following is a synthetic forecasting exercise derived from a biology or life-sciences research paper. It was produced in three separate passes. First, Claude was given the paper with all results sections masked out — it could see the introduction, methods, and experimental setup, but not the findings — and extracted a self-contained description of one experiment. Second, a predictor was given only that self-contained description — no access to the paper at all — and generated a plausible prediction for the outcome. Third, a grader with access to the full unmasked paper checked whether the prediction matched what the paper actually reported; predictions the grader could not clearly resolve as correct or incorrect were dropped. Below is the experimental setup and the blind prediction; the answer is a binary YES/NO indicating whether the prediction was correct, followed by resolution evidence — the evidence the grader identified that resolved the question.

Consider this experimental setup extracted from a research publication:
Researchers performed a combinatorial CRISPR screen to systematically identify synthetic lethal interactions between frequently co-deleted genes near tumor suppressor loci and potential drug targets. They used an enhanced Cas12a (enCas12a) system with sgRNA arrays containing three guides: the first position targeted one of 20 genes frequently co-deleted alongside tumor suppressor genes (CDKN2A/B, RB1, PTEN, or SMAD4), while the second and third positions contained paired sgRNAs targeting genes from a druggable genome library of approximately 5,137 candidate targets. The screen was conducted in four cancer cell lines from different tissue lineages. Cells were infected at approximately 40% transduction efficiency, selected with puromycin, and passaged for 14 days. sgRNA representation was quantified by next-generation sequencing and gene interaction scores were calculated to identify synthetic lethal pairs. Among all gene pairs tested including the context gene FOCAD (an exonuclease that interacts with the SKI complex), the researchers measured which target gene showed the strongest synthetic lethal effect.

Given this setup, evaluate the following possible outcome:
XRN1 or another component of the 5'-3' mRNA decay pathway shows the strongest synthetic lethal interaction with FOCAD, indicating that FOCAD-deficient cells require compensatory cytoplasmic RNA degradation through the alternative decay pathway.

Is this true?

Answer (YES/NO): NO